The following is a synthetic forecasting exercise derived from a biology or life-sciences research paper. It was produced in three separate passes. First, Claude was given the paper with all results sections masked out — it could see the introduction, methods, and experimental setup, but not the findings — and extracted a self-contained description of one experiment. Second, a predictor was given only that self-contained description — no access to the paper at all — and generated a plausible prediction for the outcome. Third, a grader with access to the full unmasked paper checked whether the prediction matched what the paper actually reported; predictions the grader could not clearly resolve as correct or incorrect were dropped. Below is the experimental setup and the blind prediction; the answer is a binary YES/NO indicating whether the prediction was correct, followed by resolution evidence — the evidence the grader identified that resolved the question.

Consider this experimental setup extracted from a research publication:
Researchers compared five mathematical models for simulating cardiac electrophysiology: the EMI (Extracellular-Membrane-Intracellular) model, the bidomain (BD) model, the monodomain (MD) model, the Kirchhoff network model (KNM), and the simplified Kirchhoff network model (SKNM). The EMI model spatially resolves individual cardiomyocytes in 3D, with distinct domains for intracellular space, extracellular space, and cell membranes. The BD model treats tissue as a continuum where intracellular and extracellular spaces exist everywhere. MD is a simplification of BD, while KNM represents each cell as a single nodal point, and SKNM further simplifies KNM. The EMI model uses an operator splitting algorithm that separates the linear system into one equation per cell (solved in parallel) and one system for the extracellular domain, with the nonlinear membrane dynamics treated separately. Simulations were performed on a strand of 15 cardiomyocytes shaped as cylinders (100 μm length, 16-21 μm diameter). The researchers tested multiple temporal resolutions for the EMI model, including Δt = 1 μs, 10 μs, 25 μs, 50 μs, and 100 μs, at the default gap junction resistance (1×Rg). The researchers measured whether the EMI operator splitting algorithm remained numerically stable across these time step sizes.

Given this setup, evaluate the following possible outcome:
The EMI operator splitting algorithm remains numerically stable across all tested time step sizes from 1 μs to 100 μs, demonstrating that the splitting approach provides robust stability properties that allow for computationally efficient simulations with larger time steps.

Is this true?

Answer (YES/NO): NO